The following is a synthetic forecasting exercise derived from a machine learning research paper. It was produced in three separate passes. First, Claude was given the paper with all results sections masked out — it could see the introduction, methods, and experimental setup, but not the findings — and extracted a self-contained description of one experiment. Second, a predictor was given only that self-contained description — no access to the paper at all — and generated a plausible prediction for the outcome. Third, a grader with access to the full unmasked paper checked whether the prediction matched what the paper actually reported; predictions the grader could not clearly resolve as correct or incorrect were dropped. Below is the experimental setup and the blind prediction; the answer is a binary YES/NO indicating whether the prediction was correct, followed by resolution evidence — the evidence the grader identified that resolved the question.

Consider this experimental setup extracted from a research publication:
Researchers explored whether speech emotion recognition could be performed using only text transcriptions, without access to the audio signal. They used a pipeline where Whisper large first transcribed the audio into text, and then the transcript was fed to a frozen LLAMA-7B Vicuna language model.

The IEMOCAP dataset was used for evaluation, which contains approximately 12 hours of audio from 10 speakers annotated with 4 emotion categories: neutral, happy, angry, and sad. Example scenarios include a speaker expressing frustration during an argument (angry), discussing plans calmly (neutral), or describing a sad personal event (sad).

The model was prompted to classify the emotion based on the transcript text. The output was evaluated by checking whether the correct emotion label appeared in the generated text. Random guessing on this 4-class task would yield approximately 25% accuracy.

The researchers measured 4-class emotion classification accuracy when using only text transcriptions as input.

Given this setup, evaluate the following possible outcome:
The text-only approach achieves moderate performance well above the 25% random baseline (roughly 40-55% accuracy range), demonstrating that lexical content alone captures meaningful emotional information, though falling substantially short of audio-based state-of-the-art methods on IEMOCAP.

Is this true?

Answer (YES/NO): NO